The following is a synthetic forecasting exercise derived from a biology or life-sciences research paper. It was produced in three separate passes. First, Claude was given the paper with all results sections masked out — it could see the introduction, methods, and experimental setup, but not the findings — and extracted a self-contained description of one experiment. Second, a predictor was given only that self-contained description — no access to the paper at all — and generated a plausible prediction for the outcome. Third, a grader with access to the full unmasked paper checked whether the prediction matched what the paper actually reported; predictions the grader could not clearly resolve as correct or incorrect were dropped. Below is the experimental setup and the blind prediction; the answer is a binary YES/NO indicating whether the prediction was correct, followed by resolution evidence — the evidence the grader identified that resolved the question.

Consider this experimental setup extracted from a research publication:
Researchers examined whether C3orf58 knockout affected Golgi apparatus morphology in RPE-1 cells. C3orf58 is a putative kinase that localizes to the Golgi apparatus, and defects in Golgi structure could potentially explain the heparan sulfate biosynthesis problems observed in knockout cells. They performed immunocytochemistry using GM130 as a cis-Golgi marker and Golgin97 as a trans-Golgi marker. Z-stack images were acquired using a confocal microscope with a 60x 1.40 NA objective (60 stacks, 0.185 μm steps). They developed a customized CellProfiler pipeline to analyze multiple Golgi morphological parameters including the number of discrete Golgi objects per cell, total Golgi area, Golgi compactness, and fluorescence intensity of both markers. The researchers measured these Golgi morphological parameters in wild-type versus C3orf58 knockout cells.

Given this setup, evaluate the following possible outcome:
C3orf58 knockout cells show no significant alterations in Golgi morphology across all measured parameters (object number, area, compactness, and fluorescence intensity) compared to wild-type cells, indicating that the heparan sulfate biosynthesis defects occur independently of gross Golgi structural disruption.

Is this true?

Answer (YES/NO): NO